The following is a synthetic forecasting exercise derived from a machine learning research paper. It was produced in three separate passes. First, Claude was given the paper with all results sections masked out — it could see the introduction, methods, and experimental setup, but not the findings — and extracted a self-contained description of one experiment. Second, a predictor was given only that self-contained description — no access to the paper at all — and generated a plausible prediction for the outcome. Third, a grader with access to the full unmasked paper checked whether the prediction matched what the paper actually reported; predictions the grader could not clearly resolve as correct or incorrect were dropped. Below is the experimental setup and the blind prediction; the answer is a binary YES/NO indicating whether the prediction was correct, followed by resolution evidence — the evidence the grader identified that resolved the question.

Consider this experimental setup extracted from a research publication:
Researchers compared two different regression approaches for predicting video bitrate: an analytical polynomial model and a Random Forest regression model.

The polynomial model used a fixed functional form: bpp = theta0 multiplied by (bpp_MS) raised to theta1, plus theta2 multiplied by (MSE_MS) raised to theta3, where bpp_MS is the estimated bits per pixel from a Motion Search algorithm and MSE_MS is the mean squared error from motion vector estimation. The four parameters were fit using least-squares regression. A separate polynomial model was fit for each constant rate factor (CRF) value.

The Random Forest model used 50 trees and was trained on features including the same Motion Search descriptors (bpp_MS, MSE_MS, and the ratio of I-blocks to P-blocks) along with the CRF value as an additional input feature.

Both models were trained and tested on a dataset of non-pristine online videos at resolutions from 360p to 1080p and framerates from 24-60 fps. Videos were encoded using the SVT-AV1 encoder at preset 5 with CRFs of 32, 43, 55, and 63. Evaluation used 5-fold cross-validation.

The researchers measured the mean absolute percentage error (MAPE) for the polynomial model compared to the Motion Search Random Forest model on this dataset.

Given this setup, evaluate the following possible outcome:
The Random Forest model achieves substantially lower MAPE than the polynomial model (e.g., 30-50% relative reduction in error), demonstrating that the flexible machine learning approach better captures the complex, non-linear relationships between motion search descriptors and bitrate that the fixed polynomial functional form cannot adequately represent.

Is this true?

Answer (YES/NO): YES